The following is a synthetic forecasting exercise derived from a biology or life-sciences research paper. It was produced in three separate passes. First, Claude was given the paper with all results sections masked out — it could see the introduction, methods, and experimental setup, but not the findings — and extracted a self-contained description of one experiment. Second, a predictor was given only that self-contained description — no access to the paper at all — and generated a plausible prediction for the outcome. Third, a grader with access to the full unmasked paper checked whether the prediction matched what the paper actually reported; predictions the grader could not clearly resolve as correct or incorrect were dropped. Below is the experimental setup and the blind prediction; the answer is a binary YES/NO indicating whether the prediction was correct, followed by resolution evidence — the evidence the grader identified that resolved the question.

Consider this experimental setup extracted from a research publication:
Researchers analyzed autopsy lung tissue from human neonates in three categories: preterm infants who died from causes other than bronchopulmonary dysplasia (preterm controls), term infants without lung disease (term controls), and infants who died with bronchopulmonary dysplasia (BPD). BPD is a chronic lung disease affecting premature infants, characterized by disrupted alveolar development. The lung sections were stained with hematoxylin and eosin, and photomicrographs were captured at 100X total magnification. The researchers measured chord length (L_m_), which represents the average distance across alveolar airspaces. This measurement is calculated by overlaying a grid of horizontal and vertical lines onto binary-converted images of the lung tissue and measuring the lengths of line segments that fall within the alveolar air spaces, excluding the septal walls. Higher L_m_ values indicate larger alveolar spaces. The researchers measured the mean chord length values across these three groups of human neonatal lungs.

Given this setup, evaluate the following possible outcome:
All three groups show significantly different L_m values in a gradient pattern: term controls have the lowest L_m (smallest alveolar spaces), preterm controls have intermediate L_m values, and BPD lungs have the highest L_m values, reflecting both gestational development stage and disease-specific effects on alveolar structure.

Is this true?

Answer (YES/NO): NO